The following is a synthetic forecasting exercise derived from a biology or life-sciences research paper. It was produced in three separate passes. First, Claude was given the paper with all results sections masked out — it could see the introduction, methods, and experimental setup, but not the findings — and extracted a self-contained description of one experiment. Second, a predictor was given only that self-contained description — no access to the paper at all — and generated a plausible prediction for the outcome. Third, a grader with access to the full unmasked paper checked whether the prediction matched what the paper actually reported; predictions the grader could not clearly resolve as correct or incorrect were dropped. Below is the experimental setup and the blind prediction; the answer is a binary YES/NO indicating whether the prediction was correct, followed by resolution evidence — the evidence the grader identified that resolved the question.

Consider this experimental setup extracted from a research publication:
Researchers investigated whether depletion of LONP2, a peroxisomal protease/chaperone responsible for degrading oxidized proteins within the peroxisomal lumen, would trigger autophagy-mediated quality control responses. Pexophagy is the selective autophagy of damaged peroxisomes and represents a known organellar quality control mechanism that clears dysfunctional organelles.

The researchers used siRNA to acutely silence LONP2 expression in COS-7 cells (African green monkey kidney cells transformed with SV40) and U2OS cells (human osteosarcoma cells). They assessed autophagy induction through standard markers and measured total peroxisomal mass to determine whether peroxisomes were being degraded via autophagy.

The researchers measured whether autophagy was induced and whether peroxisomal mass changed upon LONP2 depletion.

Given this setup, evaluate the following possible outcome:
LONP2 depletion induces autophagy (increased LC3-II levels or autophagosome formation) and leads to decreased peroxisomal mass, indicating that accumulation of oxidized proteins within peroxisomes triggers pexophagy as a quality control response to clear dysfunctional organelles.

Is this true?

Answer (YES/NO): NO